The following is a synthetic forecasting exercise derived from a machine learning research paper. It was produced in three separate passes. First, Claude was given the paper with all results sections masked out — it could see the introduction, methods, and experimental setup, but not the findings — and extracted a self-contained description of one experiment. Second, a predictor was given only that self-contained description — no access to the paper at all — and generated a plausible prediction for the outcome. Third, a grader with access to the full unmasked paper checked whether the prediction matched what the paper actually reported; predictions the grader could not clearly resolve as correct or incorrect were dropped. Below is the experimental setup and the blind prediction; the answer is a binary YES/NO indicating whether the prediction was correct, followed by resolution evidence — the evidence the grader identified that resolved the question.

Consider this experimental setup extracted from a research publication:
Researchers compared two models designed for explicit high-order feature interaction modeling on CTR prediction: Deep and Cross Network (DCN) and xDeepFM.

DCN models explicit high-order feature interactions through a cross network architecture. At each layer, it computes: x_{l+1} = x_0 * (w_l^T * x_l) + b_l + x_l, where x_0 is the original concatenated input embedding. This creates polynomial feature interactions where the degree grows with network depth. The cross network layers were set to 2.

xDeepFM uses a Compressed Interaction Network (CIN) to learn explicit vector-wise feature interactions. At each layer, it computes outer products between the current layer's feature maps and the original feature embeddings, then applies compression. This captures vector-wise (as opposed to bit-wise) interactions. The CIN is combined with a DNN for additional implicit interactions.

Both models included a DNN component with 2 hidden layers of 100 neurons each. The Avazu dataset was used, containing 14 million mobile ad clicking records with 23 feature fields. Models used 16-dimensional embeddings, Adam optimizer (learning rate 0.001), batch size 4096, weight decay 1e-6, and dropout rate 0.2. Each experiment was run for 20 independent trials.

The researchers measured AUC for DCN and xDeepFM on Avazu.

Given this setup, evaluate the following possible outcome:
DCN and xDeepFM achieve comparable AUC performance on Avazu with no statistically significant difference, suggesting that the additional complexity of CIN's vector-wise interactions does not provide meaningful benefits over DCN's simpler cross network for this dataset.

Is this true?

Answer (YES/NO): NO